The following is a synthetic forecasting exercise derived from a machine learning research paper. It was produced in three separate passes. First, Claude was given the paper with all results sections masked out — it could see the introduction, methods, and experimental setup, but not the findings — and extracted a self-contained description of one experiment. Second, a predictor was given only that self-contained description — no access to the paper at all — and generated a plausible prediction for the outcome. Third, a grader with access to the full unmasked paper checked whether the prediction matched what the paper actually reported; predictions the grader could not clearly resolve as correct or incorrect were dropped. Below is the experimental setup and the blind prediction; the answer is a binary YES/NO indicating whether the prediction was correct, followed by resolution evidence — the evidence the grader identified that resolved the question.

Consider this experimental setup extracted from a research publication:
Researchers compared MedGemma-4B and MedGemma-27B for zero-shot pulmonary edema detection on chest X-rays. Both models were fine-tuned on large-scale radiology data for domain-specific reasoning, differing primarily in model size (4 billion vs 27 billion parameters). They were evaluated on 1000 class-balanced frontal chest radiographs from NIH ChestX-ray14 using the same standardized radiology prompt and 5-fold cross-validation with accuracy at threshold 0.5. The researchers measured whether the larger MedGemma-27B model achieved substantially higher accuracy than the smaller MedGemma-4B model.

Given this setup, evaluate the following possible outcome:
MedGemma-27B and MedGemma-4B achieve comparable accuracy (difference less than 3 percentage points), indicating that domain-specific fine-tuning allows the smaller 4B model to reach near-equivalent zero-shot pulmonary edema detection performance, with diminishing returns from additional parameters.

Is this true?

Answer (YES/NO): NO